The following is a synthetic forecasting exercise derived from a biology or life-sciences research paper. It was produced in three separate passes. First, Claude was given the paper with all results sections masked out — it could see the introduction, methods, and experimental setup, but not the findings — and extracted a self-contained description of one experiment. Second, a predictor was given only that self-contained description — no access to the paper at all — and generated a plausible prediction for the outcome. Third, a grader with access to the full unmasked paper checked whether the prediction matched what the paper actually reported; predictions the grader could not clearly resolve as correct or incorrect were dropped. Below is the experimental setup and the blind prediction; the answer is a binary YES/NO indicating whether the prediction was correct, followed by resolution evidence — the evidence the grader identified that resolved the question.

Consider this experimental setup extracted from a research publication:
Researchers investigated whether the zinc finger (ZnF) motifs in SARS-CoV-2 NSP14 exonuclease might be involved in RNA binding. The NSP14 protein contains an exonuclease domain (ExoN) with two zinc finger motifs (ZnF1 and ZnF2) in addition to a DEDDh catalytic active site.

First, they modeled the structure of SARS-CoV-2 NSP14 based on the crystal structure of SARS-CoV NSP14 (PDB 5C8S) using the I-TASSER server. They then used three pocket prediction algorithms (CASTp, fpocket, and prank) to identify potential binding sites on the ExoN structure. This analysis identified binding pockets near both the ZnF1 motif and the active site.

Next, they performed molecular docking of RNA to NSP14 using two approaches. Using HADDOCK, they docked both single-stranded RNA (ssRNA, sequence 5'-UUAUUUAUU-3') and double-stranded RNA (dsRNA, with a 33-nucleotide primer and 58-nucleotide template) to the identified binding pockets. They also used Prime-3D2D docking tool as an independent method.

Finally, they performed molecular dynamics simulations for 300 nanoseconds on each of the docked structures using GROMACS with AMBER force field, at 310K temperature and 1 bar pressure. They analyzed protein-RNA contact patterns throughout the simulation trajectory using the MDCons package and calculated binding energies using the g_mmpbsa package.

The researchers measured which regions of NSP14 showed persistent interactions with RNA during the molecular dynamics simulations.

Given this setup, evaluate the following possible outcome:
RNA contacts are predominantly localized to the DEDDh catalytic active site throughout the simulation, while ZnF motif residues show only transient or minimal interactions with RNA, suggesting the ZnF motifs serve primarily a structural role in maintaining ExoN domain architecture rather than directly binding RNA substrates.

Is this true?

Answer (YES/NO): NO